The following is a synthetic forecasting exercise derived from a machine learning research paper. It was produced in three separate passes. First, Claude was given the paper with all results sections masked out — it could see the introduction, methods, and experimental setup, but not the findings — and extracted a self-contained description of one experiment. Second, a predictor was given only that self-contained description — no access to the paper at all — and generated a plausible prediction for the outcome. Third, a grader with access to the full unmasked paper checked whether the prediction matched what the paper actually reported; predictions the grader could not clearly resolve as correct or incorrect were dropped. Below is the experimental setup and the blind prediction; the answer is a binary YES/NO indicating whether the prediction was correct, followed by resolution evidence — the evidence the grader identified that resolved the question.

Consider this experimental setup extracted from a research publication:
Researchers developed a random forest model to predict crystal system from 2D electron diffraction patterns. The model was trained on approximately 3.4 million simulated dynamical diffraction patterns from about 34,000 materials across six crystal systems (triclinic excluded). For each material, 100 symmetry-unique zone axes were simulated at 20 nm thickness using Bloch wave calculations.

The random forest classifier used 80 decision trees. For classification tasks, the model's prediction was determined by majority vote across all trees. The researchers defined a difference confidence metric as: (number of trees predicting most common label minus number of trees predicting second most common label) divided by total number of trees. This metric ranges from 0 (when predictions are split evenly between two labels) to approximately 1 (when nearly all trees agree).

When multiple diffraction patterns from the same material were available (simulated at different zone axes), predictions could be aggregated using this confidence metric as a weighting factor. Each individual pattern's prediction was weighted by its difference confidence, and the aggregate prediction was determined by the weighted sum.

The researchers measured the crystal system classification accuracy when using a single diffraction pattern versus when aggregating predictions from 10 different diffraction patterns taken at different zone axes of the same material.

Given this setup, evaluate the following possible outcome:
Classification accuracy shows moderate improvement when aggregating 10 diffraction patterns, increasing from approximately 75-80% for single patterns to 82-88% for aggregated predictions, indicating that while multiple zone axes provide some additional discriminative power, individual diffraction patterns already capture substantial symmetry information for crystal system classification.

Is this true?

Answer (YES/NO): NO